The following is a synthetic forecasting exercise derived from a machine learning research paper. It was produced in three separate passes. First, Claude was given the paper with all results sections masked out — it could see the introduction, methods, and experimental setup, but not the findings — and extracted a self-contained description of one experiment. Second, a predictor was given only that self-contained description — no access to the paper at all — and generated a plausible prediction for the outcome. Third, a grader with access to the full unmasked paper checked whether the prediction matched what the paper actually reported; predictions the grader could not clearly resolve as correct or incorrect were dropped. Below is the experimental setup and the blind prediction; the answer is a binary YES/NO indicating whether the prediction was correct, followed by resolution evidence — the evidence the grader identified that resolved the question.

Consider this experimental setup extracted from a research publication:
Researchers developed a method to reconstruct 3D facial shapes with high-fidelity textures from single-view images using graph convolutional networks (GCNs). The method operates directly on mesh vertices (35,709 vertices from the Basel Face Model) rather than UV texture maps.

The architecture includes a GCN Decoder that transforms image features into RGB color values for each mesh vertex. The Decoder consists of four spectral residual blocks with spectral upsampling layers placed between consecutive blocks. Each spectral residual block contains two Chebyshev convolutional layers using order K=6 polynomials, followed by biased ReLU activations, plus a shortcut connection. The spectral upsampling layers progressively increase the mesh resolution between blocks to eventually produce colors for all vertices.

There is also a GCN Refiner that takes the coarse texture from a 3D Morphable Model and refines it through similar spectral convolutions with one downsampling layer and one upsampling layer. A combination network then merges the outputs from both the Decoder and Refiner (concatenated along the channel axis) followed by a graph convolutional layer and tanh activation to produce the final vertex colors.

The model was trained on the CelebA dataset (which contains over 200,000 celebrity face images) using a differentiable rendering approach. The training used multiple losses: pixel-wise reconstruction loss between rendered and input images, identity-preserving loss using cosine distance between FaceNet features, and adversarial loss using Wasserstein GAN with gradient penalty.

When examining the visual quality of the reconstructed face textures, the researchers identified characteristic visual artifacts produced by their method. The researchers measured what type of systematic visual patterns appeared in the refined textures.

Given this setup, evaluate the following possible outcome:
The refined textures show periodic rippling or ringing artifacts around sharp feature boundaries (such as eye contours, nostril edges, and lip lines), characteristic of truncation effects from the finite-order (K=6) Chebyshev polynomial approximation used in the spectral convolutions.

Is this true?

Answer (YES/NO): NO